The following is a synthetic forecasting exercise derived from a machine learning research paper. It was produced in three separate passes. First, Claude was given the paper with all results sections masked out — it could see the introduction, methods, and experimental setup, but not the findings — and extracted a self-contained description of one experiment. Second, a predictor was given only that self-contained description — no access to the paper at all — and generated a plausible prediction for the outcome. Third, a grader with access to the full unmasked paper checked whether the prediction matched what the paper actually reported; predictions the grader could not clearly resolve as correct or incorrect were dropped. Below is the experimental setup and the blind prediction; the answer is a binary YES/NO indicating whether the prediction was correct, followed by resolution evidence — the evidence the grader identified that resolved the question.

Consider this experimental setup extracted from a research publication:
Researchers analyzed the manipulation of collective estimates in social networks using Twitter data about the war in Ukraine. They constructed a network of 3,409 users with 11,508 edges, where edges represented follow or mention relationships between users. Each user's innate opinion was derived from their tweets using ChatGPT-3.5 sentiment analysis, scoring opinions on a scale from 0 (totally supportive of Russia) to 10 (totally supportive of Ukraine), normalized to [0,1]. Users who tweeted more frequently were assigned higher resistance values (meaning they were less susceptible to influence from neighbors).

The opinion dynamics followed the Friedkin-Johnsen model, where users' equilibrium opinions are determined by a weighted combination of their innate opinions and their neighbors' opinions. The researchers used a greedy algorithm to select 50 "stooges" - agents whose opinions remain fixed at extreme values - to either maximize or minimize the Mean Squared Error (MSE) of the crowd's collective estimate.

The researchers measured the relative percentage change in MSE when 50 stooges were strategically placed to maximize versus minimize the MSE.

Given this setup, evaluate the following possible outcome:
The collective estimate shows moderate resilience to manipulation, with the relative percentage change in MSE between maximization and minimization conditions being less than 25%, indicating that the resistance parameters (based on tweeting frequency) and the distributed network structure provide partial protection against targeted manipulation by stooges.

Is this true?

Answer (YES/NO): NO